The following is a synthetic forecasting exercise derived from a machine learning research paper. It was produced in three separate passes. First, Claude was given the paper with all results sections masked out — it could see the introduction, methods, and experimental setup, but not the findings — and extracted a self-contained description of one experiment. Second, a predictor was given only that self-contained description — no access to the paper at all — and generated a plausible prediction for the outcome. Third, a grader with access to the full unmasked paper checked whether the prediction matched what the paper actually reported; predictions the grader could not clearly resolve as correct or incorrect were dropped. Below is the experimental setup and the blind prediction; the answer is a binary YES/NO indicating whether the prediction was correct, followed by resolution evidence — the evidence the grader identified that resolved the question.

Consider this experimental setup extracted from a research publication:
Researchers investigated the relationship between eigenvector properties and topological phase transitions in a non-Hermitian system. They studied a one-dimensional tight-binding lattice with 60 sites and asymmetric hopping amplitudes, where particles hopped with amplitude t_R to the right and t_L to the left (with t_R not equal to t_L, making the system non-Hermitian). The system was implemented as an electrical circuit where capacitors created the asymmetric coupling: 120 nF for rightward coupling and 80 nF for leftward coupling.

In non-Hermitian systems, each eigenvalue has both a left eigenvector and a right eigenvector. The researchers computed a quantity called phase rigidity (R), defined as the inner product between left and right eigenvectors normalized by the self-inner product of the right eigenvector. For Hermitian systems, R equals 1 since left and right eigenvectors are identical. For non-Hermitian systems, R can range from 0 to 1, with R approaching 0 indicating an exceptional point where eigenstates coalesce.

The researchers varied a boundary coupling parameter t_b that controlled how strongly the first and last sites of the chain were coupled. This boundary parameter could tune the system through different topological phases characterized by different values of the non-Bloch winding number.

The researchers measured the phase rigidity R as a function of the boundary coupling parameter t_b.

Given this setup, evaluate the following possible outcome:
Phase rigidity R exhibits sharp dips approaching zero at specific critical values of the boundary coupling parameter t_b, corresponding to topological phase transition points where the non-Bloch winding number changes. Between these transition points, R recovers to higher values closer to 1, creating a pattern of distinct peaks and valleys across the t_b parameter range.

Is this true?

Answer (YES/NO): YES